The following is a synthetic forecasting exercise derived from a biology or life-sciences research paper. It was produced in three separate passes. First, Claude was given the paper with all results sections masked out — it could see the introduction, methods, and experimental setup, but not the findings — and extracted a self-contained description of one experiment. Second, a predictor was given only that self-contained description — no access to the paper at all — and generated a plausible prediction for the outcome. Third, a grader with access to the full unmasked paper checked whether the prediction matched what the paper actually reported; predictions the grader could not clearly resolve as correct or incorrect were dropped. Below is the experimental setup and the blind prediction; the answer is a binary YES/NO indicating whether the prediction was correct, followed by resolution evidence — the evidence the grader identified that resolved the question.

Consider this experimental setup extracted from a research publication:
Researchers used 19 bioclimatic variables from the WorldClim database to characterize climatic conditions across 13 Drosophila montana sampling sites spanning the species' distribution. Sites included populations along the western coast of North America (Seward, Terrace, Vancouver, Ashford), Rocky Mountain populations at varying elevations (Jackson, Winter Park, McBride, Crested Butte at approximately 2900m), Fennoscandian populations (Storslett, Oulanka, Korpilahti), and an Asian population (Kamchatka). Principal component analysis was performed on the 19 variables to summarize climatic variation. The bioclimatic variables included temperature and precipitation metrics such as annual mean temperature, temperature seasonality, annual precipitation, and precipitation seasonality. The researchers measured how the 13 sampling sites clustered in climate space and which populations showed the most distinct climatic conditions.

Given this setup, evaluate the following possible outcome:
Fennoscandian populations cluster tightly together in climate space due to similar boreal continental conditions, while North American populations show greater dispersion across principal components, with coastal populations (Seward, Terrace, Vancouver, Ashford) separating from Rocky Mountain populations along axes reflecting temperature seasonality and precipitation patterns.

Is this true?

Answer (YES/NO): NO